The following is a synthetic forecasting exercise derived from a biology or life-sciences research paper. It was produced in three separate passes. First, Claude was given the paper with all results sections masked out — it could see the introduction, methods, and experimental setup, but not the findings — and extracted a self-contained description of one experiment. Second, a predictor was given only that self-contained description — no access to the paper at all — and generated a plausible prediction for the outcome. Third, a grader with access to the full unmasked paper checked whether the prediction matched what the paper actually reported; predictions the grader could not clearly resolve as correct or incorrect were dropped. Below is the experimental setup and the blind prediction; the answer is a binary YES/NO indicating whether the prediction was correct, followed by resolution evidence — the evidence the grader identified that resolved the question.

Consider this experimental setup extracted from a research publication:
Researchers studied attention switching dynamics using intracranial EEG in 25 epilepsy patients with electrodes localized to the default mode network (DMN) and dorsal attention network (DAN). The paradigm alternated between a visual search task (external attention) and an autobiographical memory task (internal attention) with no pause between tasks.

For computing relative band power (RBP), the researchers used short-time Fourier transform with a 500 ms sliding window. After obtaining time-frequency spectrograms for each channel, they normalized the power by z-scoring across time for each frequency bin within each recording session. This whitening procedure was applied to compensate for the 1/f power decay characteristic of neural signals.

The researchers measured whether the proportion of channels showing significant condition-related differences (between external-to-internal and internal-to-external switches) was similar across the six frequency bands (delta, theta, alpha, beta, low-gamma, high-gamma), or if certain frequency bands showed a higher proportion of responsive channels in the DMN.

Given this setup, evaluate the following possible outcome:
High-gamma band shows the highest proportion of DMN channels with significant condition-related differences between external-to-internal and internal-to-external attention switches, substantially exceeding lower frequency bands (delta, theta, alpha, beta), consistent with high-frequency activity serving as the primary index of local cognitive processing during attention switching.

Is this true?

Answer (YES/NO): NO